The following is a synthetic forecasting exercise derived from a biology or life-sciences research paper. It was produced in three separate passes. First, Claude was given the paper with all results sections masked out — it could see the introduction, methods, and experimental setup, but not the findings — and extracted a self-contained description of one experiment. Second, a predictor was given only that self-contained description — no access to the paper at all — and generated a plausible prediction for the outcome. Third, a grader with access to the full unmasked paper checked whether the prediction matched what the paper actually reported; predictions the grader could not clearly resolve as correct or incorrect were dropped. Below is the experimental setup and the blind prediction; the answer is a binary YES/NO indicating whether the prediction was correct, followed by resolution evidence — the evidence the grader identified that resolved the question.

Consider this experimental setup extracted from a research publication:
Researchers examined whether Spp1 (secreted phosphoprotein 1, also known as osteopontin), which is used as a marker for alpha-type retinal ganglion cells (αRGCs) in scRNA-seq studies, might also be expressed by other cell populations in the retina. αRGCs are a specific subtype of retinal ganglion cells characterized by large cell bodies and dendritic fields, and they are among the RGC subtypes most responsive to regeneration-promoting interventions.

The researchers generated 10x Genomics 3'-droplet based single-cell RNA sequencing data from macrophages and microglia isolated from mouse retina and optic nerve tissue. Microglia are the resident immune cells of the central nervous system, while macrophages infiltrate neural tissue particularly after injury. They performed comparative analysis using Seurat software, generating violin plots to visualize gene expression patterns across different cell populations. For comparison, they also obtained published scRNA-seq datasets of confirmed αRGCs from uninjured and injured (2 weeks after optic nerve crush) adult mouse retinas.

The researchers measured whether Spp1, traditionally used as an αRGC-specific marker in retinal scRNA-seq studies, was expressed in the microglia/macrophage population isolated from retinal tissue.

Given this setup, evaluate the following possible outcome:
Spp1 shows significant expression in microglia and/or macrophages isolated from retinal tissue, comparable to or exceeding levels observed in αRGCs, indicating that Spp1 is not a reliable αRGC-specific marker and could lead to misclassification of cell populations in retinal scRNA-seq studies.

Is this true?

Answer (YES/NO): YES